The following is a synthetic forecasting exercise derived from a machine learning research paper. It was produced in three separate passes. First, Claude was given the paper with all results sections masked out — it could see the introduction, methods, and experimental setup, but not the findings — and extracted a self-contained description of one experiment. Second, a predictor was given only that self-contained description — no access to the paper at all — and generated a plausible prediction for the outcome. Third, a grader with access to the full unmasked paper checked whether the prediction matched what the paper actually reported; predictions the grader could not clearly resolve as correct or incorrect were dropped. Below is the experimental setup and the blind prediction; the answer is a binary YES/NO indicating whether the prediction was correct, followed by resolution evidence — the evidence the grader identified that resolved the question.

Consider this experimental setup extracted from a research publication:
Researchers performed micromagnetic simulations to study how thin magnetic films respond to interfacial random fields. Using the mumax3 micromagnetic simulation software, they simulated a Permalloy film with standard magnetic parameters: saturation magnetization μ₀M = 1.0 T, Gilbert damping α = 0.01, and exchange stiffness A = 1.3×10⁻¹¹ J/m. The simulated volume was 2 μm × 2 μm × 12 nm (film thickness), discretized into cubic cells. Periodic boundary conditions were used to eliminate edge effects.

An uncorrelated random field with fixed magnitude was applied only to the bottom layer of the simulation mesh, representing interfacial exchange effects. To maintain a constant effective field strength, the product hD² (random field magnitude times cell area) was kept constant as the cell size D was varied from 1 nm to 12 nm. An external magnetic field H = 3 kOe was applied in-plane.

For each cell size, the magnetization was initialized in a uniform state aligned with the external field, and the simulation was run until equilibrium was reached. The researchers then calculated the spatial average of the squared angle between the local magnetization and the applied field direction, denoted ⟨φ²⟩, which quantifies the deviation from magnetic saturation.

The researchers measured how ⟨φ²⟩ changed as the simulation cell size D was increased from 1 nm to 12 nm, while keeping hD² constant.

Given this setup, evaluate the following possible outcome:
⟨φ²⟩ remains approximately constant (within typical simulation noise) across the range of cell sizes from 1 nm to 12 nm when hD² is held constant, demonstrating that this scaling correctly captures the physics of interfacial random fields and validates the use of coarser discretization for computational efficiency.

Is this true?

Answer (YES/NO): NO